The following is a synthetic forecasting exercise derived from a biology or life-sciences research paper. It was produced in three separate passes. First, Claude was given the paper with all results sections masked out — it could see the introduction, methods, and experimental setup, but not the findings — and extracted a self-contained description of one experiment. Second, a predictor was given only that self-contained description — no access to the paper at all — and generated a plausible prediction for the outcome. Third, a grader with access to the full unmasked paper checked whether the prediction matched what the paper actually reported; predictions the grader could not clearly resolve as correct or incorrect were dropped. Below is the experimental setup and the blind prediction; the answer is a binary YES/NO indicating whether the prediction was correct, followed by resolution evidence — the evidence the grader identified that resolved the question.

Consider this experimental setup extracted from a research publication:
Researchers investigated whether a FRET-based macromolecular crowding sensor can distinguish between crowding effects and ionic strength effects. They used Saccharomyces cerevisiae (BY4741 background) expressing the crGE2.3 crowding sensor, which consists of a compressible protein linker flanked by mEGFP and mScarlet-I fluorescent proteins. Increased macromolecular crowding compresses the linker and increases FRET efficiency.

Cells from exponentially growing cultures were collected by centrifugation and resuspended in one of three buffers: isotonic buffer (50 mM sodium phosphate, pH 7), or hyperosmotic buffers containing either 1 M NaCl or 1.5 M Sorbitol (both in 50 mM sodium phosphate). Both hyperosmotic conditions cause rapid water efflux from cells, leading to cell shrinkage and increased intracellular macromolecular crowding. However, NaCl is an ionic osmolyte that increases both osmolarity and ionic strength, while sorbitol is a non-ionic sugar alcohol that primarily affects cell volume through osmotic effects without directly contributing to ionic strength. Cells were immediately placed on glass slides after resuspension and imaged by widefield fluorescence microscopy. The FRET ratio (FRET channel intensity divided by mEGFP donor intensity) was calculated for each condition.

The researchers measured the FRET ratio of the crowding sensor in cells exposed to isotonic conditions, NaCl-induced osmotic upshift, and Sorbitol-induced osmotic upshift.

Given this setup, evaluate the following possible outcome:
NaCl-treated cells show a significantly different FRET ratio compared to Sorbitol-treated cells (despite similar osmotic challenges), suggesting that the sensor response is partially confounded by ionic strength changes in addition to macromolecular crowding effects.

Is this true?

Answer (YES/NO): NO